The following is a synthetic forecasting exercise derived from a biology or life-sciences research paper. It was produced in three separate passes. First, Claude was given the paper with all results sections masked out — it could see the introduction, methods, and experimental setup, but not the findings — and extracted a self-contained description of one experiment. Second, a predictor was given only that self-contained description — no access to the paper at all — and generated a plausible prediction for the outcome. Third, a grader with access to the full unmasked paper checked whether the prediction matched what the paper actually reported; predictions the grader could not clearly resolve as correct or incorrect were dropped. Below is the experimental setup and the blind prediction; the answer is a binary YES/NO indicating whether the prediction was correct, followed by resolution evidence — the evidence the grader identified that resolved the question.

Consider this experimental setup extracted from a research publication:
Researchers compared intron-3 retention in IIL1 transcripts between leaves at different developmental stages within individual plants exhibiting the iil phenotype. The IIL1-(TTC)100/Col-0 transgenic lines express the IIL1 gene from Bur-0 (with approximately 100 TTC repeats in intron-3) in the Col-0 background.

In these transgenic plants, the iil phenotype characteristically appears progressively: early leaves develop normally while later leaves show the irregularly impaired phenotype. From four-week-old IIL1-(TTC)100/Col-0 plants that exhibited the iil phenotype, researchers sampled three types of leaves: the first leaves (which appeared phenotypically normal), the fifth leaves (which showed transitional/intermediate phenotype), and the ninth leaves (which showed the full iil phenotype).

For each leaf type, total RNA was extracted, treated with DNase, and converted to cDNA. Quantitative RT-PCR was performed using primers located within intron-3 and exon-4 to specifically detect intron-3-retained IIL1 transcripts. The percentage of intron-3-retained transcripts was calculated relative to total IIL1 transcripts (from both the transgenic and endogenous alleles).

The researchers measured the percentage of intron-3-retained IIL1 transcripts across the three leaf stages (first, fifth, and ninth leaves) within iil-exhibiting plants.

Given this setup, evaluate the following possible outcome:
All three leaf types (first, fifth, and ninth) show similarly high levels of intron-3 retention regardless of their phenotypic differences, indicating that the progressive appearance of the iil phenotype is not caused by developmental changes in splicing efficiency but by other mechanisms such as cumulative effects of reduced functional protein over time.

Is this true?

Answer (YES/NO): NO